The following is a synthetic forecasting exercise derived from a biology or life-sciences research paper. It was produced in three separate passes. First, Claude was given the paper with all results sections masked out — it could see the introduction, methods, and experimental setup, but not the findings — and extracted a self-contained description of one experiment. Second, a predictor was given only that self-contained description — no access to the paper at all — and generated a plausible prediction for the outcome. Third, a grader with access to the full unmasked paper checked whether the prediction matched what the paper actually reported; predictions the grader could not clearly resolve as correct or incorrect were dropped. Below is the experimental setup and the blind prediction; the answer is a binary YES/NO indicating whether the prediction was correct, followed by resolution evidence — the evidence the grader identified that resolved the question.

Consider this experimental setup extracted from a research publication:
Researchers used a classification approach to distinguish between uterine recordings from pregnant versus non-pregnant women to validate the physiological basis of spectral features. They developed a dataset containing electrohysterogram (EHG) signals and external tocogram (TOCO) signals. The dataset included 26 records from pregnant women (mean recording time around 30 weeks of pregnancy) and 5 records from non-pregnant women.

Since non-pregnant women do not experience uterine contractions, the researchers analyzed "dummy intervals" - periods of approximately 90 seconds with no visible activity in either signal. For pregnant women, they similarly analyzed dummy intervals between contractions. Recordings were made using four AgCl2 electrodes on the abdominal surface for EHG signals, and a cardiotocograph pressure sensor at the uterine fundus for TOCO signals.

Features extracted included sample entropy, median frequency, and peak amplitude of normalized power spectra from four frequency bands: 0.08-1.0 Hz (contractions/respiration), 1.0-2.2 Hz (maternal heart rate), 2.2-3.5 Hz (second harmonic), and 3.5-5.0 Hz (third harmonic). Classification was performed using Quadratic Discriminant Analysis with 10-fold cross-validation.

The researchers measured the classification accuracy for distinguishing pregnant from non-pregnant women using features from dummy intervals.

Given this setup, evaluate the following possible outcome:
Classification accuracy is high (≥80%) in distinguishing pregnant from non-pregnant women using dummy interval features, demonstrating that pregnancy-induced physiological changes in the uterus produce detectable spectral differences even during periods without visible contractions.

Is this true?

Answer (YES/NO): YES